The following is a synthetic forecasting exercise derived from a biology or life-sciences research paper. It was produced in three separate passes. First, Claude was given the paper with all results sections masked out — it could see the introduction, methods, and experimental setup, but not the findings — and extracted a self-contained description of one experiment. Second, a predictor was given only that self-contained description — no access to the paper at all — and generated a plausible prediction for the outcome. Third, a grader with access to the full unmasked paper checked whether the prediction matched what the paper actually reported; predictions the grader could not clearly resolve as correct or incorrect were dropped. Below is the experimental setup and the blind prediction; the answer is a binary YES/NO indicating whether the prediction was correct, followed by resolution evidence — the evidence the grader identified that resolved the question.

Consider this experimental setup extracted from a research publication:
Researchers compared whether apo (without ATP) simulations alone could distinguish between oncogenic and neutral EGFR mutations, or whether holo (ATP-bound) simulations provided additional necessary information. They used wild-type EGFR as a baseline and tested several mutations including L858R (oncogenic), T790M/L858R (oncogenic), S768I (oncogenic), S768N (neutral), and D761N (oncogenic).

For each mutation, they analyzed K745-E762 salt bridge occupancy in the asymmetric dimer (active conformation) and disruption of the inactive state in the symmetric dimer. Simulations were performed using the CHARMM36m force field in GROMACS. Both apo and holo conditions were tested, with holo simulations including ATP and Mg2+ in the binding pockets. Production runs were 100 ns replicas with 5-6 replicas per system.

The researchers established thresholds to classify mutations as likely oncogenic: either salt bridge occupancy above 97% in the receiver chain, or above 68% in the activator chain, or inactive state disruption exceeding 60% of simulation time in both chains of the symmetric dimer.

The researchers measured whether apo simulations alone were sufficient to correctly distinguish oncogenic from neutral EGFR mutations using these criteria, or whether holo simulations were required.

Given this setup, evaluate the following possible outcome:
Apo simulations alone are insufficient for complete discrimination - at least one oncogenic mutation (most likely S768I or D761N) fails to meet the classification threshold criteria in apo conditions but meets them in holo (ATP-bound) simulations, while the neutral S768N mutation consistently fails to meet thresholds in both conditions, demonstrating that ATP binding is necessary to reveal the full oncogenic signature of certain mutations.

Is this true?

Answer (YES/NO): NO